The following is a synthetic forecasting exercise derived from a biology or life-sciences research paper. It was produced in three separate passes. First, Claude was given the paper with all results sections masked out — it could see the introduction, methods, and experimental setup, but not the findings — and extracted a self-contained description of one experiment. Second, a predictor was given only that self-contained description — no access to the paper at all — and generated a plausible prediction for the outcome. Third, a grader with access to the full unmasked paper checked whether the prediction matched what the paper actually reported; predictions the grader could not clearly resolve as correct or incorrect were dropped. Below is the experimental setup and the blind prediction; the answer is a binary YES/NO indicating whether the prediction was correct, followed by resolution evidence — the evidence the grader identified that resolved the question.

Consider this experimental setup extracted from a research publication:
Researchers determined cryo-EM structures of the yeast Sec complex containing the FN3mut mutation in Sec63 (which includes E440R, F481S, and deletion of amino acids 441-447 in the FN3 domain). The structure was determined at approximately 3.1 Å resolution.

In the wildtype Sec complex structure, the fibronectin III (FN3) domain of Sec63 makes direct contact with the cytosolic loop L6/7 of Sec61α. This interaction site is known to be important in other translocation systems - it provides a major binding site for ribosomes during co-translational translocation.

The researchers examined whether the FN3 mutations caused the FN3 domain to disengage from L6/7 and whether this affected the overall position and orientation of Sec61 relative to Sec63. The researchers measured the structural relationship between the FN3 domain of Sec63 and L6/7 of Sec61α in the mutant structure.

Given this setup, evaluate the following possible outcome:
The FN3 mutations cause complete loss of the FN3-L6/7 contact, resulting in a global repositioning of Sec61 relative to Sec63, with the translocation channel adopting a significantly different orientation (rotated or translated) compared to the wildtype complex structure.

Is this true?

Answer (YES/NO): YES